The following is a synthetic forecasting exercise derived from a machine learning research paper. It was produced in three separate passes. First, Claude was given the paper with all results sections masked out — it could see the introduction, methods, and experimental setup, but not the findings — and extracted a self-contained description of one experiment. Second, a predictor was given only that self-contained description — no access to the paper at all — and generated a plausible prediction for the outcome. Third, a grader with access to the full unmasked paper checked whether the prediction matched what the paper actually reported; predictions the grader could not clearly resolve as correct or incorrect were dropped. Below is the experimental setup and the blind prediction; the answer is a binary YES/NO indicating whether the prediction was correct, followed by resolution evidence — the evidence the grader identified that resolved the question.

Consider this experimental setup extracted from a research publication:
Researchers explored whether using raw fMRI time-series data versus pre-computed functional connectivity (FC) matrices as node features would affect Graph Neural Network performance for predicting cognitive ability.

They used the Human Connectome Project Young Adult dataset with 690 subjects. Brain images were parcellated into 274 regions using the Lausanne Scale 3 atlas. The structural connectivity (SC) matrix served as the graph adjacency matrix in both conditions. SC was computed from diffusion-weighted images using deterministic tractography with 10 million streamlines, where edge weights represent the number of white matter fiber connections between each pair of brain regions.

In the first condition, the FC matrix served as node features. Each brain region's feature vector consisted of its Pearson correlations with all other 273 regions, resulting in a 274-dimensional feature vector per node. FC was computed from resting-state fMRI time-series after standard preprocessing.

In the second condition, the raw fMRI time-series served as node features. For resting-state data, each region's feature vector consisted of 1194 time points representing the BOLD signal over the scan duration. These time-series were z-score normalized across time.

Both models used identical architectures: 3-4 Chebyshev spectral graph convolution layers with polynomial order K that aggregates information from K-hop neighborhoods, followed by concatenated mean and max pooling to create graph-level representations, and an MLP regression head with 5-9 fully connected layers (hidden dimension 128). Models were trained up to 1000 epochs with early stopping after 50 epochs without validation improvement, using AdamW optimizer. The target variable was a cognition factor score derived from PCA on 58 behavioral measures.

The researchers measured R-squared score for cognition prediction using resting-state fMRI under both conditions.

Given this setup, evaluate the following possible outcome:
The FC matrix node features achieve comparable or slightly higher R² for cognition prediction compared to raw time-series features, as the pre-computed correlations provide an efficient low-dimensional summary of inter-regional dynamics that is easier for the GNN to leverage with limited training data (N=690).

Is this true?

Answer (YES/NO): NO